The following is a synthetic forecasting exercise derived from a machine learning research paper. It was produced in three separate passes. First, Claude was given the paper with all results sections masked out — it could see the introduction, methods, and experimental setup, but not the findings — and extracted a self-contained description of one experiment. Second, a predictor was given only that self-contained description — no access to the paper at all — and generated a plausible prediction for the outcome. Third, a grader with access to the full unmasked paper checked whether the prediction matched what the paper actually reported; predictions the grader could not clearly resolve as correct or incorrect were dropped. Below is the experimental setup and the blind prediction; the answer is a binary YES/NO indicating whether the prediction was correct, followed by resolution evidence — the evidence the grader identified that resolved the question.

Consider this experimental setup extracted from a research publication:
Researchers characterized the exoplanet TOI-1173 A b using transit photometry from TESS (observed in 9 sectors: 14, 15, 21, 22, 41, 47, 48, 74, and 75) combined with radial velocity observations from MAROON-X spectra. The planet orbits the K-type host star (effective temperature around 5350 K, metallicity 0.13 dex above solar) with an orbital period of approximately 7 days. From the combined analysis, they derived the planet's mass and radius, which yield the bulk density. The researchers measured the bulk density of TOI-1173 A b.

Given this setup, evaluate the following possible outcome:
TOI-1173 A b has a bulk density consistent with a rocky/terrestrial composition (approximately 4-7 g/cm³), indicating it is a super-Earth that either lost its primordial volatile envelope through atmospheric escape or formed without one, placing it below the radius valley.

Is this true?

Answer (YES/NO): NO